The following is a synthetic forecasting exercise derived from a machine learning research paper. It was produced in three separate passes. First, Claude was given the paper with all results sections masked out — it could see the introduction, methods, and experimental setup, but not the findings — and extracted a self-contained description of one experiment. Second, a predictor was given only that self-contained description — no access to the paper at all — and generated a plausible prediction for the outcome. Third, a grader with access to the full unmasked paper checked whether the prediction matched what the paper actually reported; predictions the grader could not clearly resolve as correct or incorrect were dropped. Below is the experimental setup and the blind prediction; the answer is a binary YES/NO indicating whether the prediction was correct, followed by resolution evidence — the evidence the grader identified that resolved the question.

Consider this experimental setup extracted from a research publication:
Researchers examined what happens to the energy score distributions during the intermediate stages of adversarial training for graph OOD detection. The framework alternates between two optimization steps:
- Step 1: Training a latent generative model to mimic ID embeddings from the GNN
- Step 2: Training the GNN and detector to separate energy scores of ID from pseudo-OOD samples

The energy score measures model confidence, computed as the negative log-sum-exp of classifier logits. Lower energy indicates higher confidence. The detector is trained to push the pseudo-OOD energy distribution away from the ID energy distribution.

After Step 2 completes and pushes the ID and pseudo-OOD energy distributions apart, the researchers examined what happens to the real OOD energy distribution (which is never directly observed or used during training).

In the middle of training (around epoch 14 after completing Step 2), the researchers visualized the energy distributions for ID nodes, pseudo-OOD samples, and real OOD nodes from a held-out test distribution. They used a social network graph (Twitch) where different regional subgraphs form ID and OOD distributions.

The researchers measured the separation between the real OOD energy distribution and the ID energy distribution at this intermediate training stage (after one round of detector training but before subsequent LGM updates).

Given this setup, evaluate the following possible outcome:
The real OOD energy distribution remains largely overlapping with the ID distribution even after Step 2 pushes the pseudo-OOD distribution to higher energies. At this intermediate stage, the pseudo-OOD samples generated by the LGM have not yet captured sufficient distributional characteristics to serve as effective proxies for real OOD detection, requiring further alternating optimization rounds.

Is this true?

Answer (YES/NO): YES